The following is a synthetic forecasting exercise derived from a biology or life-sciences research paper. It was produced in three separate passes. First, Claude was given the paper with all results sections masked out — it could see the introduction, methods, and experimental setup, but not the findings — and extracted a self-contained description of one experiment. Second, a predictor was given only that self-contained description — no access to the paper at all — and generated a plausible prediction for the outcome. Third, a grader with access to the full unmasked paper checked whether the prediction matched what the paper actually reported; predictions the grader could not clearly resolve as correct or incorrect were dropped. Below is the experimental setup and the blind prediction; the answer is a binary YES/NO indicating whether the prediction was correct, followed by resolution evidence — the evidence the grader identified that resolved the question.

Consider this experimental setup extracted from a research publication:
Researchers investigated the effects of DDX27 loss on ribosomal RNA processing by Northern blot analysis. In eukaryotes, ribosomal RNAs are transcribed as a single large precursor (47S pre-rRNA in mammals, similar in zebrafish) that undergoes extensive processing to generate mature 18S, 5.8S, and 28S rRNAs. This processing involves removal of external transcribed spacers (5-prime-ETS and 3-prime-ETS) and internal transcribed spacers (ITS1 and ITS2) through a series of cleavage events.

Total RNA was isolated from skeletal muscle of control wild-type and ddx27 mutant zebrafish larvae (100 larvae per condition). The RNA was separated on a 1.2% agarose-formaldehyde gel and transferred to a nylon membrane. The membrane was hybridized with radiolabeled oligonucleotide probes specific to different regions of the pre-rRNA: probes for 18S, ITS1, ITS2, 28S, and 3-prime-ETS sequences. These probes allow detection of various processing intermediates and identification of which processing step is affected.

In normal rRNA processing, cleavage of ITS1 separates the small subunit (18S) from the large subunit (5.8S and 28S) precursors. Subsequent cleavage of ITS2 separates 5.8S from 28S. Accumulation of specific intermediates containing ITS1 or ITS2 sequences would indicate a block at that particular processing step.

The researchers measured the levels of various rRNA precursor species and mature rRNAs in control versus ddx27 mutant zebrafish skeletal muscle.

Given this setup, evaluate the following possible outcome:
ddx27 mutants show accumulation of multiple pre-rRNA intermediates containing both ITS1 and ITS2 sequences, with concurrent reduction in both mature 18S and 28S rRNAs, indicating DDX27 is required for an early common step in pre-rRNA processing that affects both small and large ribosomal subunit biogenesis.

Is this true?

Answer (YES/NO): NO